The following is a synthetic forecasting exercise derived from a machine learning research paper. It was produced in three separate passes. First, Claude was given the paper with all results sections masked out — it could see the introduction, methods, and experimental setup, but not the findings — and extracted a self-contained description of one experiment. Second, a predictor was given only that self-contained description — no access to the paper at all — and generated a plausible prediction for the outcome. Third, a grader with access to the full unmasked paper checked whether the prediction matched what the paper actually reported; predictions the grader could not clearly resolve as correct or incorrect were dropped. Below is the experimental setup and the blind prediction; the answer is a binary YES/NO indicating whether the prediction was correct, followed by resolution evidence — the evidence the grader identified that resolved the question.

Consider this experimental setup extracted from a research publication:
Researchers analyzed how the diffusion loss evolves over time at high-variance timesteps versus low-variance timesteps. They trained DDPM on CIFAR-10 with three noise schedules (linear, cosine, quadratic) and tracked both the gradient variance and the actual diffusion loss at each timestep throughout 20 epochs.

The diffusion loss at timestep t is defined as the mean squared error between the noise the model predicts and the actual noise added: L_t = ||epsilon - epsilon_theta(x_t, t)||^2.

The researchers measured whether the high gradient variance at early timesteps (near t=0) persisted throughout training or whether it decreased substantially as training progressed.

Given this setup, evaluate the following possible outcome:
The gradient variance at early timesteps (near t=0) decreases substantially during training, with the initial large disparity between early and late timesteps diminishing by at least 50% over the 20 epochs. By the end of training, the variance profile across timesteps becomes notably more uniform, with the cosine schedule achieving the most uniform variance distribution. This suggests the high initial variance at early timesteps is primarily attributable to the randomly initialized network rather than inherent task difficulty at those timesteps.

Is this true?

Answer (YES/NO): NO